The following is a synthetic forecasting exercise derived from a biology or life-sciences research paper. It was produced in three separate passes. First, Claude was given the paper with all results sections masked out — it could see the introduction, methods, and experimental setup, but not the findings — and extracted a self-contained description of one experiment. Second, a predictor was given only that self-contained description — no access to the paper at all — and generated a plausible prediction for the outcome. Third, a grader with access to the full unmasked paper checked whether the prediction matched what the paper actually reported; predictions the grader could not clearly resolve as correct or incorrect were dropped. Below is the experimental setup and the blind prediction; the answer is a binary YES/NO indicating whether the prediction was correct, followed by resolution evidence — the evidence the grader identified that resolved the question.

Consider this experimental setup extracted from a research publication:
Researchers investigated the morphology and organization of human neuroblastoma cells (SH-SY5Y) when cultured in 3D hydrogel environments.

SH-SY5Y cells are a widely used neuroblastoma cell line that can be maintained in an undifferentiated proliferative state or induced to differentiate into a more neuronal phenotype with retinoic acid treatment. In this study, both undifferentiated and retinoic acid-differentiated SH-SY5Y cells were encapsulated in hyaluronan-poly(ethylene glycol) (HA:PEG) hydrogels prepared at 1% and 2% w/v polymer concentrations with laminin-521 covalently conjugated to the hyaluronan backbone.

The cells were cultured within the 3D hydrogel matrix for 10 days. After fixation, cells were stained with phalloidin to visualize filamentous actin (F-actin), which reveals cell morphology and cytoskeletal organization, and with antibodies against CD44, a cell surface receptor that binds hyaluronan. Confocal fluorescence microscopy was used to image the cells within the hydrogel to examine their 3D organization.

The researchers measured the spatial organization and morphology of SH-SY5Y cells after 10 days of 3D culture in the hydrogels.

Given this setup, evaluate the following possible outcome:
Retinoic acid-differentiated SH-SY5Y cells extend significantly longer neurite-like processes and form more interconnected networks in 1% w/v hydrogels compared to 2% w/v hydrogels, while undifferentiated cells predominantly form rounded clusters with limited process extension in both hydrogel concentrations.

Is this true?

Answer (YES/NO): NO